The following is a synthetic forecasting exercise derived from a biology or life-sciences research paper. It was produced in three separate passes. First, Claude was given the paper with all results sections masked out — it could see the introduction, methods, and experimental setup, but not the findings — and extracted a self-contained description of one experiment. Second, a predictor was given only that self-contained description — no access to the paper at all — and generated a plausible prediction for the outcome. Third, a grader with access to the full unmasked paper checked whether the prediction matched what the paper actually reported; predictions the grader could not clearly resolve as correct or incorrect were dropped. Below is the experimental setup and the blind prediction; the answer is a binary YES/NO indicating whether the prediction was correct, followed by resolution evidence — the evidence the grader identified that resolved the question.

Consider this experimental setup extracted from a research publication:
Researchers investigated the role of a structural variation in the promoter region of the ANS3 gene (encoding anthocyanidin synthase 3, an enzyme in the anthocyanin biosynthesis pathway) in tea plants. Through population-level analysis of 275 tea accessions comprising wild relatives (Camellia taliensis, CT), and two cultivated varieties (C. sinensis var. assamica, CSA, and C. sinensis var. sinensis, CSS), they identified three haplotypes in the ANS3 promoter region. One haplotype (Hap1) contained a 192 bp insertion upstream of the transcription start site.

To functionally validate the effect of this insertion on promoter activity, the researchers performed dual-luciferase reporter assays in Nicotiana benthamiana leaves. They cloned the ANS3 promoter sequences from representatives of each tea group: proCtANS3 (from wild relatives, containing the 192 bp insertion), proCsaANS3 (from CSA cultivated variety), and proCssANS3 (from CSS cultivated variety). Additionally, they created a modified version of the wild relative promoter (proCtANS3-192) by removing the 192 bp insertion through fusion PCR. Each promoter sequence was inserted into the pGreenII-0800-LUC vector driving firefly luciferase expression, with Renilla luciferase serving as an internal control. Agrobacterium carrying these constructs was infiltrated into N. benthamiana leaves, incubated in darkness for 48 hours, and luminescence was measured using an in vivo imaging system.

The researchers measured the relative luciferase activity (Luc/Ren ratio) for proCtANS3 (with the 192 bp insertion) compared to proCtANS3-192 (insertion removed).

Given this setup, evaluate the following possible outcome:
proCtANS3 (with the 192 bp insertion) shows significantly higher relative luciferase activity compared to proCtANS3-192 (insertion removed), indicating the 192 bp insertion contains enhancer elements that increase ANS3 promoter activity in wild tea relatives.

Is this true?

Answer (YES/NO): YES